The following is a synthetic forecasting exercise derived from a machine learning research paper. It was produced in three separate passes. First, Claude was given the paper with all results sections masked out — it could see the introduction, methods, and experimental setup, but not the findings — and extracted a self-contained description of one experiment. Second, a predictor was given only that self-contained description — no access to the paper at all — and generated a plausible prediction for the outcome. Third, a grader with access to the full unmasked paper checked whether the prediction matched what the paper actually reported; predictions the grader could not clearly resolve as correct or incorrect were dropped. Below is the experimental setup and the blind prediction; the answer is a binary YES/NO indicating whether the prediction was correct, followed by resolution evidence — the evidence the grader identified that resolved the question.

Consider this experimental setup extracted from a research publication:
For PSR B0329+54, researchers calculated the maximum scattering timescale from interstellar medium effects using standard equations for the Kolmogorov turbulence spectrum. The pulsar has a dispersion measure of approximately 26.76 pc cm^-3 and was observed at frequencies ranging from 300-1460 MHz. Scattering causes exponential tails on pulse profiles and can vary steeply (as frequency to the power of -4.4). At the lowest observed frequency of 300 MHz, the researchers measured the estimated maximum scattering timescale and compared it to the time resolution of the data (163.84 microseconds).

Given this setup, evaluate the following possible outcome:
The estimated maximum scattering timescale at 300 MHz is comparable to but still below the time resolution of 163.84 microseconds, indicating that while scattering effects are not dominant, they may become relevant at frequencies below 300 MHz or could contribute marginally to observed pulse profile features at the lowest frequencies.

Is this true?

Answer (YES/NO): NO